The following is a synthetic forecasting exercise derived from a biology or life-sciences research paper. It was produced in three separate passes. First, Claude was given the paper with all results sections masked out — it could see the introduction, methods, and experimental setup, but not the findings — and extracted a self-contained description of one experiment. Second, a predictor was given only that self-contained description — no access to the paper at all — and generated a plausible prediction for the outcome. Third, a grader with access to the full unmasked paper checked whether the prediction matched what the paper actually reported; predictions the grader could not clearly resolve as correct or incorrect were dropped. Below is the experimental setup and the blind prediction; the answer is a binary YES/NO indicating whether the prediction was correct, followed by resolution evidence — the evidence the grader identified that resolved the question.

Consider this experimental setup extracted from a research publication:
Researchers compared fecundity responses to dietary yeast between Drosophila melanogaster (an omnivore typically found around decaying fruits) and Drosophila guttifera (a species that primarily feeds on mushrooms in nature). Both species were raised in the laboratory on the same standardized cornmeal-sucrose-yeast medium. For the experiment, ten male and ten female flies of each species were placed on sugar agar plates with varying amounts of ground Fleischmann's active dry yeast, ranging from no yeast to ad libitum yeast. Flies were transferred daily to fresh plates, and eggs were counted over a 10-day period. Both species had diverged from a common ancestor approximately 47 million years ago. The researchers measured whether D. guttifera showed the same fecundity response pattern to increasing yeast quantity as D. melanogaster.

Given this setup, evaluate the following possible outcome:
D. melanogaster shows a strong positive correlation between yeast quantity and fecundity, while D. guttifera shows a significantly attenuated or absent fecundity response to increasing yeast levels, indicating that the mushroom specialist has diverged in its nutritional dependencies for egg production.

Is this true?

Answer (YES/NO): NO